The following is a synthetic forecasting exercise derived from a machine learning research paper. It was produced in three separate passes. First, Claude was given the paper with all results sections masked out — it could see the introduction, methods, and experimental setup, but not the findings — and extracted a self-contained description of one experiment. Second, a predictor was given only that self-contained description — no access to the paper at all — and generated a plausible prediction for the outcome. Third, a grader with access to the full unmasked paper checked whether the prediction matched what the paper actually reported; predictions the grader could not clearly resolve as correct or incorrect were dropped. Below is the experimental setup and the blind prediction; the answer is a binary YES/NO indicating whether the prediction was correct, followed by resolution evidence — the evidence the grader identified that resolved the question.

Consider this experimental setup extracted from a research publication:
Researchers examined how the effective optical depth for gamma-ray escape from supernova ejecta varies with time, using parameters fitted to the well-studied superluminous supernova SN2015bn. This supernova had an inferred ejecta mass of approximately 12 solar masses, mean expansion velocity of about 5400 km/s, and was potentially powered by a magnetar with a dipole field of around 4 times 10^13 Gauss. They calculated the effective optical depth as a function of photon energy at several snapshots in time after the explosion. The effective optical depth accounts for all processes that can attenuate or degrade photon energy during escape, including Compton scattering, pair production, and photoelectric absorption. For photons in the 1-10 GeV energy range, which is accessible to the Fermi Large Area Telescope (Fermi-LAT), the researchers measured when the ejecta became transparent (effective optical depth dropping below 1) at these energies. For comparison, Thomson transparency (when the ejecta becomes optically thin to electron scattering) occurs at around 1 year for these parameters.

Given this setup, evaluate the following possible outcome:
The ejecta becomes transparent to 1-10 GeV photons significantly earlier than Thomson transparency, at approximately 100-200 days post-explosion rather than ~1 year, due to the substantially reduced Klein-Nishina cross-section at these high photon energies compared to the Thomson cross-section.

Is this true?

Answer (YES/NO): YES